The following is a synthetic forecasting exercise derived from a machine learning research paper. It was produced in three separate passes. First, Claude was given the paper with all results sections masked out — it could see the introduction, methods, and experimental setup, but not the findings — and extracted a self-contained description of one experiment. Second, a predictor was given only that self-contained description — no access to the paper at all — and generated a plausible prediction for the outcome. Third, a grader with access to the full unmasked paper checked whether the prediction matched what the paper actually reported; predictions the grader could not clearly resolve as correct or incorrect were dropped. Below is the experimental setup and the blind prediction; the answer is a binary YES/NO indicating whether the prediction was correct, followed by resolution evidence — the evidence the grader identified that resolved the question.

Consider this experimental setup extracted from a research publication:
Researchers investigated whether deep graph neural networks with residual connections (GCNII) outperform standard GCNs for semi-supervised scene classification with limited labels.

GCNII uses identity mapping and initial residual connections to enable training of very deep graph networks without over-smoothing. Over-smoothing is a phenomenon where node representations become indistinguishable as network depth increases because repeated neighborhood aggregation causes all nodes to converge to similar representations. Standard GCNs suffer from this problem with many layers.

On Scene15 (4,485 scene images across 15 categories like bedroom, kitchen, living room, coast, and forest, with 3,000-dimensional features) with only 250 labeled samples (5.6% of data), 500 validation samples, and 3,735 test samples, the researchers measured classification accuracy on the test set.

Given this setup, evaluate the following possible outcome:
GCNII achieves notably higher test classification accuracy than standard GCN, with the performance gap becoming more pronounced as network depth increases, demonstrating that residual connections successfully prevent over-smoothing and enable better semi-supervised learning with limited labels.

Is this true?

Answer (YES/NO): NO